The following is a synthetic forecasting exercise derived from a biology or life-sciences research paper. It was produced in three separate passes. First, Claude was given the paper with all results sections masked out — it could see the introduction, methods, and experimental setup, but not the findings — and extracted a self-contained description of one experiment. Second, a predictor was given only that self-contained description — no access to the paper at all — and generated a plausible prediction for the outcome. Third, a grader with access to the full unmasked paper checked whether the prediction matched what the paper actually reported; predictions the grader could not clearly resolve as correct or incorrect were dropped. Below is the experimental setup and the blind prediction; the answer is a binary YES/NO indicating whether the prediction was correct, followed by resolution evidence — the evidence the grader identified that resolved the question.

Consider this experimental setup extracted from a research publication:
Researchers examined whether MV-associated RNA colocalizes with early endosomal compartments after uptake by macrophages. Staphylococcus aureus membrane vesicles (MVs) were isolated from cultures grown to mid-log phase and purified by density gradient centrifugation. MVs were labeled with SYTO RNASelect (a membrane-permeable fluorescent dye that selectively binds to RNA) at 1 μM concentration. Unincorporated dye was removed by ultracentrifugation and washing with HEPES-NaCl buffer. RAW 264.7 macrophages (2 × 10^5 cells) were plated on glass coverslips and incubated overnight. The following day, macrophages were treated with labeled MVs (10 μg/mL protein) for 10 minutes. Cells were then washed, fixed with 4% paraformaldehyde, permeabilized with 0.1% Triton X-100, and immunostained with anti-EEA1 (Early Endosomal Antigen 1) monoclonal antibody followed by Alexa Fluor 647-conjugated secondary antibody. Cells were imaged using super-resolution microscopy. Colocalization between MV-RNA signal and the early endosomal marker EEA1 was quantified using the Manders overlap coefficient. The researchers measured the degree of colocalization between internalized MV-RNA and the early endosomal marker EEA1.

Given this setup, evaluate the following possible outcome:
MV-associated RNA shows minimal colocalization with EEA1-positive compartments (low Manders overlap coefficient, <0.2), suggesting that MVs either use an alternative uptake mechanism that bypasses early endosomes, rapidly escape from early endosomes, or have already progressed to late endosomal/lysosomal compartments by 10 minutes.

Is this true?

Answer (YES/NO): NO